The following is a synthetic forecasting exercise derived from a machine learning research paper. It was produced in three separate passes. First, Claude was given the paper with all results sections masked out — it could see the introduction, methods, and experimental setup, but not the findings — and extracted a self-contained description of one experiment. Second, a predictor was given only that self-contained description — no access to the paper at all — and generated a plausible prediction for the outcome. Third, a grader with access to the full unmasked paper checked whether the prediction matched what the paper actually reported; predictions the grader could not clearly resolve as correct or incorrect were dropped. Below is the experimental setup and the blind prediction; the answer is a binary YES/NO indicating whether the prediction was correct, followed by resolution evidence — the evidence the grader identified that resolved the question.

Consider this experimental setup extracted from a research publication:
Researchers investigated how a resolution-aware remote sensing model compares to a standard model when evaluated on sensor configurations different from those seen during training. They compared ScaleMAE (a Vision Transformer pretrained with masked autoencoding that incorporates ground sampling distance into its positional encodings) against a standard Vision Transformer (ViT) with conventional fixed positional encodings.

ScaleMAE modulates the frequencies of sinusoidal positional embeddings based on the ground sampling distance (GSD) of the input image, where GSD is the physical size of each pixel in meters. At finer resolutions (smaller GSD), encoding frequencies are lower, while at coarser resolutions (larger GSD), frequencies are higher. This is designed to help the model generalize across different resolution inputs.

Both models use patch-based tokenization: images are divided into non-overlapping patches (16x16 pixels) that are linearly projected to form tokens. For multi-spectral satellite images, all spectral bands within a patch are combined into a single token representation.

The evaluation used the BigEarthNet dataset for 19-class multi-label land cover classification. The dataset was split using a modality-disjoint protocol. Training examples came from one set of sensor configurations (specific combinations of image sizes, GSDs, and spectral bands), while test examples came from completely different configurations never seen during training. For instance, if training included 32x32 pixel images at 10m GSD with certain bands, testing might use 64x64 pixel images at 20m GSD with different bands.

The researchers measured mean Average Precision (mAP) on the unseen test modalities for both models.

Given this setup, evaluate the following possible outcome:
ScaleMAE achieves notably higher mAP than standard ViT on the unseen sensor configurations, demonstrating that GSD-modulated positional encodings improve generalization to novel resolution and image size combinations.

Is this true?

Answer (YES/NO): YES